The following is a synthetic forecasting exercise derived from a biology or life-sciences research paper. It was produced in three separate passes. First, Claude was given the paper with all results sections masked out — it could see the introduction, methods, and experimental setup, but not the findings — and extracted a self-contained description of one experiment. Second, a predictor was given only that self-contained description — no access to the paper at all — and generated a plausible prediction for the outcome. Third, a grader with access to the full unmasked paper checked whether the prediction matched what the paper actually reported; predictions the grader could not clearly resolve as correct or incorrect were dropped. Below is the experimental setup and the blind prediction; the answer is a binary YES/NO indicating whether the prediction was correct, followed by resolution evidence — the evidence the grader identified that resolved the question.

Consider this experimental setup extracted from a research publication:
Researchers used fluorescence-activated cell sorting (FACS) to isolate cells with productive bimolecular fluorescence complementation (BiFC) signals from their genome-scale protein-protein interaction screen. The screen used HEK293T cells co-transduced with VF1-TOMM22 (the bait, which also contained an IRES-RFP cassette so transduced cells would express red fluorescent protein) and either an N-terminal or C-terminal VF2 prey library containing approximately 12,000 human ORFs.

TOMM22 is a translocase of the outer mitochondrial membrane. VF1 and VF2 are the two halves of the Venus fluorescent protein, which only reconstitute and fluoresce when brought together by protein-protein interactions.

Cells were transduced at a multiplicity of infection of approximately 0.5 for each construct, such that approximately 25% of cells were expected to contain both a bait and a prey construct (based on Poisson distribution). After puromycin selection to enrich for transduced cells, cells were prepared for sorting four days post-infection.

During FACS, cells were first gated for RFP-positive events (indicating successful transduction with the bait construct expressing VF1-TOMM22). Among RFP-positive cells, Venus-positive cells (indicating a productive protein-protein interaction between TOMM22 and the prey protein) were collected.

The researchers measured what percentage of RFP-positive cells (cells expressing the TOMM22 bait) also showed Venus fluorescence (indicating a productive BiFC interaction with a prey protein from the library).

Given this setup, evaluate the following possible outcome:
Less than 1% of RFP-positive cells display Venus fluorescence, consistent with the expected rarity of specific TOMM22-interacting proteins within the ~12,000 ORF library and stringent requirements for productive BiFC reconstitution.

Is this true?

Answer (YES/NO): YES